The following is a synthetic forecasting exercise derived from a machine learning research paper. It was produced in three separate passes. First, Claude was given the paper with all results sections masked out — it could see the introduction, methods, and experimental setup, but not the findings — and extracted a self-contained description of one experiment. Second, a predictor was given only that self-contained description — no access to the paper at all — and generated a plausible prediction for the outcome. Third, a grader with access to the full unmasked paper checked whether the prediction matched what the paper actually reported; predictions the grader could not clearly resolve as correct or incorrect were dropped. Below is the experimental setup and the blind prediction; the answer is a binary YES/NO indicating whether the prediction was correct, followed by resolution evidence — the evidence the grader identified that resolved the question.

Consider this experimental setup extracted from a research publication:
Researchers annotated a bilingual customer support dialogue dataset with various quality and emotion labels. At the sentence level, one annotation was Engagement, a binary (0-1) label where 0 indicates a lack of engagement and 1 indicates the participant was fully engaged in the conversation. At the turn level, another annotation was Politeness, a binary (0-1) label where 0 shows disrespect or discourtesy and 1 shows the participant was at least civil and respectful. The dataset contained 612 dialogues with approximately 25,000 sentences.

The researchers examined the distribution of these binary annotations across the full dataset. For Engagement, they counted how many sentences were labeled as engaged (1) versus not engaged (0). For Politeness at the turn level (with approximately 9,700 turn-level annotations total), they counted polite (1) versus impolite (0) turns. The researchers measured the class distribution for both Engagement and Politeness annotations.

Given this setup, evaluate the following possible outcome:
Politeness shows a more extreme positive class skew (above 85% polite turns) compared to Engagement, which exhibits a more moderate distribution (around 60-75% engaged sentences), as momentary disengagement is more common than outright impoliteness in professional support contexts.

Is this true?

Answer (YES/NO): NO